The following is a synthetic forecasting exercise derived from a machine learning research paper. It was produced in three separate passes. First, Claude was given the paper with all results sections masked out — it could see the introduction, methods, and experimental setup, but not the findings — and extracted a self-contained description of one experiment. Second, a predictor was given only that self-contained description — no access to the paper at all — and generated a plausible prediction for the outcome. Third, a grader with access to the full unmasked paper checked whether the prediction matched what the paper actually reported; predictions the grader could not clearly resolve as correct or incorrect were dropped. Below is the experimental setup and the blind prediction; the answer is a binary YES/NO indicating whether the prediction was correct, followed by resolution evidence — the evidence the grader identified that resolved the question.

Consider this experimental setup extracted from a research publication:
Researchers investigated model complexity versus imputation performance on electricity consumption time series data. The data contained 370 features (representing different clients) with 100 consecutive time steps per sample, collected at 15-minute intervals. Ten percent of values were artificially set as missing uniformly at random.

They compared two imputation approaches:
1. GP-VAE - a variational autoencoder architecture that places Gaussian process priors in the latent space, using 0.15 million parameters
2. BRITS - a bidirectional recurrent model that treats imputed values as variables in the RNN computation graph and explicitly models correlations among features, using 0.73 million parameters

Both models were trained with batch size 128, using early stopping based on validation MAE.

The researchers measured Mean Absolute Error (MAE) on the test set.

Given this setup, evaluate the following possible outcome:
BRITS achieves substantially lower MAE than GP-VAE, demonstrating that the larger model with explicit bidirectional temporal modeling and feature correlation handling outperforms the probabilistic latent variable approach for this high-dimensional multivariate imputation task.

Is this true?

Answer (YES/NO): YES